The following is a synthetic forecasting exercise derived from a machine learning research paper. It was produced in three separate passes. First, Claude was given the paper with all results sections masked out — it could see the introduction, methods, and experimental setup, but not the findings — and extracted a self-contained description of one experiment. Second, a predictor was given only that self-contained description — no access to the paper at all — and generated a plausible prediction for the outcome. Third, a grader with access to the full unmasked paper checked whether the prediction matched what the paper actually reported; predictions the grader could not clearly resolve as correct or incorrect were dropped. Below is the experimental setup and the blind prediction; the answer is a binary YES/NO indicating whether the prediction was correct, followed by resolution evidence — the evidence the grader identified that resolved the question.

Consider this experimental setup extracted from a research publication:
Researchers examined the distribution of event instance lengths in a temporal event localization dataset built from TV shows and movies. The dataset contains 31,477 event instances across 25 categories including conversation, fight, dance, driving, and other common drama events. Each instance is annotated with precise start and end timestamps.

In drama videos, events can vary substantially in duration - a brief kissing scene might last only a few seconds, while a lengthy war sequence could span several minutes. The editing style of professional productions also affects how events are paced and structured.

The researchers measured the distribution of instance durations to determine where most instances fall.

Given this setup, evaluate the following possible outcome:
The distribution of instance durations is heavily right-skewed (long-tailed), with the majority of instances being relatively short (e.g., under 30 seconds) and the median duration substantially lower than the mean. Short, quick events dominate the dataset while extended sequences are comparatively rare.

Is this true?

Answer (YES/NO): NO